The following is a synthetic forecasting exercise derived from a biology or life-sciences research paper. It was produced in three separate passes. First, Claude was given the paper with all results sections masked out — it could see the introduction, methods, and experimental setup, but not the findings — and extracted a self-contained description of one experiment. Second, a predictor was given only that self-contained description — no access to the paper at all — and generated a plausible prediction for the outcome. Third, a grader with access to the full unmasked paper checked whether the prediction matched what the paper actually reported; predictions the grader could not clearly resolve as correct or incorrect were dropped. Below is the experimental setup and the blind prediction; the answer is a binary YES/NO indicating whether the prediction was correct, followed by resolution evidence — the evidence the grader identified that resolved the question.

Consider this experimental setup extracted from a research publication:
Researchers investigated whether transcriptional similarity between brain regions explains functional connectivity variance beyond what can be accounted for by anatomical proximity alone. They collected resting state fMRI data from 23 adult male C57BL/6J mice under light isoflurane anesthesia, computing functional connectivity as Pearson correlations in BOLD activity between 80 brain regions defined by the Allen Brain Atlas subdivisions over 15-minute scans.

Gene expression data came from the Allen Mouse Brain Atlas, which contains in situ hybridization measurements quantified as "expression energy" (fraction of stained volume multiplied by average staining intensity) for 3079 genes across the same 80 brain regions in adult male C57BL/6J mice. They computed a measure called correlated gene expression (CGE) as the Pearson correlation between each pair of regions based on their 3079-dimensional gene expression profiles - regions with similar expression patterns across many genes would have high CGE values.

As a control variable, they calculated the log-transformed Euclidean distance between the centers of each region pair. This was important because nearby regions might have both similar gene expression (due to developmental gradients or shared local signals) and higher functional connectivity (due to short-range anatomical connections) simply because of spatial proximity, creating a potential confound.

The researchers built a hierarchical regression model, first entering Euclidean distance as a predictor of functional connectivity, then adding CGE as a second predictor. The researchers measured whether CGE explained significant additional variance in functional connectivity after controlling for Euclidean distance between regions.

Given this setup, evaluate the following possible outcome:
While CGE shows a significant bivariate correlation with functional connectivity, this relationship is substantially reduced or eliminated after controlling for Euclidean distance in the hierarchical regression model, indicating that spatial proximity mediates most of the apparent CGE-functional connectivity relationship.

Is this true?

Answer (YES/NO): NO